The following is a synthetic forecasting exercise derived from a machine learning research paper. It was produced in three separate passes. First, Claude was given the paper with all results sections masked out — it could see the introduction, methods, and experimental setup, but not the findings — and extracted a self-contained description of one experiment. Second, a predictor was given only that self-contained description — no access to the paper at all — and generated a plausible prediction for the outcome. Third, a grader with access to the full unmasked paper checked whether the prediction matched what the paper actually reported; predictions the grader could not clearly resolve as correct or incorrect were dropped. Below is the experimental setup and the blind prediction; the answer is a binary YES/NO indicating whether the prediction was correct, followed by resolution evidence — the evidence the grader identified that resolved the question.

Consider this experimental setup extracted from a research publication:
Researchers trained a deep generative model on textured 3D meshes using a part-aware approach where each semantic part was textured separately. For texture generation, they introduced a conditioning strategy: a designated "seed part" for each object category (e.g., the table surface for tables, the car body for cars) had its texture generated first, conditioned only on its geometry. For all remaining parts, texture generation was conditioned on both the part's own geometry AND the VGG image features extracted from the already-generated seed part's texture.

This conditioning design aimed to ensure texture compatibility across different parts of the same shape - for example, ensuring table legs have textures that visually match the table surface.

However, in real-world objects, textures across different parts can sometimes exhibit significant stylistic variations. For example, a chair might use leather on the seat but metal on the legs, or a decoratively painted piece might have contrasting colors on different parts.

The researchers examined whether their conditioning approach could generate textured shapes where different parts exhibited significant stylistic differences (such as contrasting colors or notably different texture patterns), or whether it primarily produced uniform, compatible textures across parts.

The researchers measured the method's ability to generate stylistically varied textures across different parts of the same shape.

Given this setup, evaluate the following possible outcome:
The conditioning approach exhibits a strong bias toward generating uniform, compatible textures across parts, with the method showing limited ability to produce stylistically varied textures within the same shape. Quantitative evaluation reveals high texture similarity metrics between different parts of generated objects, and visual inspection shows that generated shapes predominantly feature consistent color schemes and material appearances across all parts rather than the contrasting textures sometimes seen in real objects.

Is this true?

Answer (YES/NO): NO